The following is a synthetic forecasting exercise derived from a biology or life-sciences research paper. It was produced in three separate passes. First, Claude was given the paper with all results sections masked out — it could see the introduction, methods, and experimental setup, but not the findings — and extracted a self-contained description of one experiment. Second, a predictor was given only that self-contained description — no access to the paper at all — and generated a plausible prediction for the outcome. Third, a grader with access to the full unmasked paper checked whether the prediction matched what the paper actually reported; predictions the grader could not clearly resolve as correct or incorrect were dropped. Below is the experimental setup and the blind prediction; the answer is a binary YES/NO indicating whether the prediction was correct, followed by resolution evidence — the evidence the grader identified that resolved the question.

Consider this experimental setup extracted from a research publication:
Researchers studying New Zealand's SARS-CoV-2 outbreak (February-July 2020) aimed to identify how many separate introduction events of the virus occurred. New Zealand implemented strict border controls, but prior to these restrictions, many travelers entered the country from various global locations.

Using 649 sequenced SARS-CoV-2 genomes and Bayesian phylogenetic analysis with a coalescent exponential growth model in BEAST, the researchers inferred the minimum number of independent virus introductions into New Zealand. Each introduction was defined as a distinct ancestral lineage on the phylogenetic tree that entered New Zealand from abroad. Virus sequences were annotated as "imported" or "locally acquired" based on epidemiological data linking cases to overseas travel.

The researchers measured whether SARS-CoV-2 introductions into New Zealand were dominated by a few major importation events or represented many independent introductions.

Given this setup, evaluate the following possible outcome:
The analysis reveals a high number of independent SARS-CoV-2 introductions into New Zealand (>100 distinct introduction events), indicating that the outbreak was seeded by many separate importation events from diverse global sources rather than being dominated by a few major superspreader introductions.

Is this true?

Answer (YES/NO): YES